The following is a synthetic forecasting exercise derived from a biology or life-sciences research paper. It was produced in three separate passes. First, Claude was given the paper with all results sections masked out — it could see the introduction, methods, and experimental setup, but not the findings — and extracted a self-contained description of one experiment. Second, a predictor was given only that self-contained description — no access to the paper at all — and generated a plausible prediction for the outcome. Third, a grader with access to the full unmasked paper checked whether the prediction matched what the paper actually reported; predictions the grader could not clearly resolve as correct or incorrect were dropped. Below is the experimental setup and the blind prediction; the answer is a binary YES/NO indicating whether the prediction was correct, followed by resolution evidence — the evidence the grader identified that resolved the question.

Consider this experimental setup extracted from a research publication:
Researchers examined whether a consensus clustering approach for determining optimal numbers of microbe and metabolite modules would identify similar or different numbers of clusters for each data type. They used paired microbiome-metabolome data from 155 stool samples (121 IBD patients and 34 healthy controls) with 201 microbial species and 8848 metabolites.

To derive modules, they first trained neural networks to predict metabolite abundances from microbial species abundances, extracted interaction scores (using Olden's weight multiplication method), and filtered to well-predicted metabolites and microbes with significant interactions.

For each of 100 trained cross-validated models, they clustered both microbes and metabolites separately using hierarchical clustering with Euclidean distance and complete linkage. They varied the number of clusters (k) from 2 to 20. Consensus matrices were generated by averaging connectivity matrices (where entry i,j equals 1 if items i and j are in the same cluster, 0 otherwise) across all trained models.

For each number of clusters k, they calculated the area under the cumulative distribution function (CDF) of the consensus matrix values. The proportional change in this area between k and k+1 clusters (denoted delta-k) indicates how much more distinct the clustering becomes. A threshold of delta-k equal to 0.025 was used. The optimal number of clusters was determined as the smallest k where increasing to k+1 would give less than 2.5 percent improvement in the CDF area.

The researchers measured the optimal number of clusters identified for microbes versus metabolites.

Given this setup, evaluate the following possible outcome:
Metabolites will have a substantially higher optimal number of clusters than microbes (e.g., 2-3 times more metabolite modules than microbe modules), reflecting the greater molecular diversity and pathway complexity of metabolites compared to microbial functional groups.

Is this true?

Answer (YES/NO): NO